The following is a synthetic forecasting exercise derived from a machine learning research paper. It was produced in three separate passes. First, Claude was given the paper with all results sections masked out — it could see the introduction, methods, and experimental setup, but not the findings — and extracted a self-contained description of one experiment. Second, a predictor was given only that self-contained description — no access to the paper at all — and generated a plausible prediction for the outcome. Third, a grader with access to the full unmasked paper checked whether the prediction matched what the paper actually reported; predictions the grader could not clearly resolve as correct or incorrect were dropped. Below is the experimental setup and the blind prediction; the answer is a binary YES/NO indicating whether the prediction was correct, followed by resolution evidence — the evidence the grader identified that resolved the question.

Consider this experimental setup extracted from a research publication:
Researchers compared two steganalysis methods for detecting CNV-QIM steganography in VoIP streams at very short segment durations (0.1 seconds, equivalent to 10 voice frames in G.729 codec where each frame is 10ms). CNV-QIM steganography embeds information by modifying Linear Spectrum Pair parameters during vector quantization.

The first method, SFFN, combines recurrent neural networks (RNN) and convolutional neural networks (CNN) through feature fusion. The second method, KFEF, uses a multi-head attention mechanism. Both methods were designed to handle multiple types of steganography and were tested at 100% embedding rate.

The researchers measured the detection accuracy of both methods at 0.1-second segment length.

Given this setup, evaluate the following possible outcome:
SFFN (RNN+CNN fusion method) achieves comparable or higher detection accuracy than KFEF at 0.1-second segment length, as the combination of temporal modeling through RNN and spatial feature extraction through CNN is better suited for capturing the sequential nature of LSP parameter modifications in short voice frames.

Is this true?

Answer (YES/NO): NO